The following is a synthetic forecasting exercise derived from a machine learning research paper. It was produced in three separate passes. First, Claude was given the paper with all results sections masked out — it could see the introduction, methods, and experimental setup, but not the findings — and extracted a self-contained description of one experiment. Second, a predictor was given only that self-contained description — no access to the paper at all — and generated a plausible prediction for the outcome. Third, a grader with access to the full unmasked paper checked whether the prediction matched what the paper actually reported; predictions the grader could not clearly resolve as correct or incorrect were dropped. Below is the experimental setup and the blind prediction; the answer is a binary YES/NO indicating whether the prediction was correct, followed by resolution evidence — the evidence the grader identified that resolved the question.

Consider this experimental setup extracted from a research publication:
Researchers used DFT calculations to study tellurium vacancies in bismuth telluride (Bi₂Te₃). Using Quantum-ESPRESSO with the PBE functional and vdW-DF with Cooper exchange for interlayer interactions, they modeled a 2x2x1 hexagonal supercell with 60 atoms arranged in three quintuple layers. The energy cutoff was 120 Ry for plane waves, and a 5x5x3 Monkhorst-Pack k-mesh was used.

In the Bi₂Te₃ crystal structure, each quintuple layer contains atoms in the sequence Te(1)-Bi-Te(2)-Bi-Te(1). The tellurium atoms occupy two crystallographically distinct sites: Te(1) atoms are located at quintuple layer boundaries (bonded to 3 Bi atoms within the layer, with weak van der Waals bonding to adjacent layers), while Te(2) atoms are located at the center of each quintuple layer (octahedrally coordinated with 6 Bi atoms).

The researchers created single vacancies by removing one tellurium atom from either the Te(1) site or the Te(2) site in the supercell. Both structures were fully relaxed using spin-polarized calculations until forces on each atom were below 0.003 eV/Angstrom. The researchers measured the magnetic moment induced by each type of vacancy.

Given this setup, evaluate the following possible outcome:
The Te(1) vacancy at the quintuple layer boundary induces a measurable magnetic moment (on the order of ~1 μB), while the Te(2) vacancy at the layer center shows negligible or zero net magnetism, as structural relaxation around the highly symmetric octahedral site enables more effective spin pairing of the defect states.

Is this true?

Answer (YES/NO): NO